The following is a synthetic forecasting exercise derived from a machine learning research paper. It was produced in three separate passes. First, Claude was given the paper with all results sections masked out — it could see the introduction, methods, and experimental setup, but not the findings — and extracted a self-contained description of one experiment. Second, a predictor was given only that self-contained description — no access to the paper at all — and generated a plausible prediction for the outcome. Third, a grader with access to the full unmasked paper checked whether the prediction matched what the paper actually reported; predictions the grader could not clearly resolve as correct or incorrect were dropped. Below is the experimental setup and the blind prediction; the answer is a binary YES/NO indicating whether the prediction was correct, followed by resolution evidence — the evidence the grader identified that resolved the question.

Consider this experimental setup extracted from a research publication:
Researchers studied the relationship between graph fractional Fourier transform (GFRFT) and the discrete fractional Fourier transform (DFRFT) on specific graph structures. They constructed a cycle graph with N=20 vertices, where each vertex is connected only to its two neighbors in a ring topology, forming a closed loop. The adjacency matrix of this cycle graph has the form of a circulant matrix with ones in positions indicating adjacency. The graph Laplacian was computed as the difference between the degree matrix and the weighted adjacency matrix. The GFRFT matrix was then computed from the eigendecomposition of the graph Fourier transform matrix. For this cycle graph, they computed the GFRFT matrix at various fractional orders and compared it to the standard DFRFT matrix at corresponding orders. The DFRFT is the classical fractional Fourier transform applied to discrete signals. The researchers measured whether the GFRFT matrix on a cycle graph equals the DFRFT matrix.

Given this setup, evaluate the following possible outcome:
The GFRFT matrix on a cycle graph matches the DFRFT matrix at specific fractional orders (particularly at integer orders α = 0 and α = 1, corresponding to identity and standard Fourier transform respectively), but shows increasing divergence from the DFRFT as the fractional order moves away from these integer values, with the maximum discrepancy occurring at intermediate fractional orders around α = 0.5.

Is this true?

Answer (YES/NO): NO